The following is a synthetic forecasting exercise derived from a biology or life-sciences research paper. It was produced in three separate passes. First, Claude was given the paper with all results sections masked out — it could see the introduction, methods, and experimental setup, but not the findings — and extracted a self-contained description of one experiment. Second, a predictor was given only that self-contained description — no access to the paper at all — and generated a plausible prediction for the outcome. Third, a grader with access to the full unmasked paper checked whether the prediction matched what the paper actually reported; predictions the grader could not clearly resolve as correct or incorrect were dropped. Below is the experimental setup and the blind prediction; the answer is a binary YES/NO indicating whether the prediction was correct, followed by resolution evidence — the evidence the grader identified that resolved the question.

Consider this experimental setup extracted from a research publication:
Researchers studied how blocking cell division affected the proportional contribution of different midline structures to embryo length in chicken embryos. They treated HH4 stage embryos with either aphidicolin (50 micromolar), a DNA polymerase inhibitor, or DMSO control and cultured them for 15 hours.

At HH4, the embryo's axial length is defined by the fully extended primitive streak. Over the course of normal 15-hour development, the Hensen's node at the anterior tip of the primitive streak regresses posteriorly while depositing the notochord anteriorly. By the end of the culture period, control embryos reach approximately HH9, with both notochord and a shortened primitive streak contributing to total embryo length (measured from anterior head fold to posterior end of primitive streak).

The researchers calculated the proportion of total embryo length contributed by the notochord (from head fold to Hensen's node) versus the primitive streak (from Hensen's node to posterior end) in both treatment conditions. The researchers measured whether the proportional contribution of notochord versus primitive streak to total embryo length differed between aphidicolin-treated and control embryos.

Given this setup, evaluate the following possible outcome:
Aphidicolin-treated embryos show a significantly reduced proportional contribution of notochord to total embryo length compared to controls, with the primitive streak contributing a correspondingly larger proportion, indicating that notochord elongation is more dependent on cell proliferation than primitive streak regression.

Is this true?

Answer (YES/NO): NO